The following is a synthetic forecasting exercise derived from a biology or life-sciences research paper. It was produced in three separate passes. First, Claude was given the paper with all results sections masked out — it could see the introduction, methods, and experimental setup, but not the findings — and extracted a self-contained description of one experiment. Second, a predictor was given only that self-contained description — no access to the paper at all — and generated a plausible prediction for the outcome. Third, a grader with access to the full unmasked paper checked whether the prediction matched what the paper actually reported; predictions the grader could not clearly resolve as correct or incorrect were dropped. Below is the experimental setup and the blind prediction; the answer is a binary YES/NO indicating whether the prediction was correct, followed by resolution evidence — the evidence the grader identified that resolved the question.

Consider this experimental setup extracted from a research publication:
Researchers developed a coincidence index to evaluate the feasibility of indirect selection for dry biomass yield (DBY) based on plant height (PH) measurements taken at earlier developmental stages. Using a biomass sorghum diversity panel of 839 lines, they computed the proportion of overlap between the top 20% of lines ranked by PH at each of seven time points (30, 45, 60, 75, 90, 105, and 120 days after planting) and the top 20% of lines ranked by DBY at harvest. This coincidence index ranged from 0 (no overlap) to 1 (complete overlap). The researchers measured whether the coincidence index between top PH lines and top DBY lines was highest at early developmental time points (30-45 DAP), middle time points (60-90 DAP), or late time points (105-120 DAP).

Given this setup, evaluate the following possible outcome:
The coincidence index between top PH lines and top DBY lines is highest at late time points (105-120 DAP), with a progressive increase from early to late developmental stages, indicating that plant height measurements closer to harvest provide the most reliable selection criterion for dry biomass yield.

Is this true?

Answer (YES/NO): NO